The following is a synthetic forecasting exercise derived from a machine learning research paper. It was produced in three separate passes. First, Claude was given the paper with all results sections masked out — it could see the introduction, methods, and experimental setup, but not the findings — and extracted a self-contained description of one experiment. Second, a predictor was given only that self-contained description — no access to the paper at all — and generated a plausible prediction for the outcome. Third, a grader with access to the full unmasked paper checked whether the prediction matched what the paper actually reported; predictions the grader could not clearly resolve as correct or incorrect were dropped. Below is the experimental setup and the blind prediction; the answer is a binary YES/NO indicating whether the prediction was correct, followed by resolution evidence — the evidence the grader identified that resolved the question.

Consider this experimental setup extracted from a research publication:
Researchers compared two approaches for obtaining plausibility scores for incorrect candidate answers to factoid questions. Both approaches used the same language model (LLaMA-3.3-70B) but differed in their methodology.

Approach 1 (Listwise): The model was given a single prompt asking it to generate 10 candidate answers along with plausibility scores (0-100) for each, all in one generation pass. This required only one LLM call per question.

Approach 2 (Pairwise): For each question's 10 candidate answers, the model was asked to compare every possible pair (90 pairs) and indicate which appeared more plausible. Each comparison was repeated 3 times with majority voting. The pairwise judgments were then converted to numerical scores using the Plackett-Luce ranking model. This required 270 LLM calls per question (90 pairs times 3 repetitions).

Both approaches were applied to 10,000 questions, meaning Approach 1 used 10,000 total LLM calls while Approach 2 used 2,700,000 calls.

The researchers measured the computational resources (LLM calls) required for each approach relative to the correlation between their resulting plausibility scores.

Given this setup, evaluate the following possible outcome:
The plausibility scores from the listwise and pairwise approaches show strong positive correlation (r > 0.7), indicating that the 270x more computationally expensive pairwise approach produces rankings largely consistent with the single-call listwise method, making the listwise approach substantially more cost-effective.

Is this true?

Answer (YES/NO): NO